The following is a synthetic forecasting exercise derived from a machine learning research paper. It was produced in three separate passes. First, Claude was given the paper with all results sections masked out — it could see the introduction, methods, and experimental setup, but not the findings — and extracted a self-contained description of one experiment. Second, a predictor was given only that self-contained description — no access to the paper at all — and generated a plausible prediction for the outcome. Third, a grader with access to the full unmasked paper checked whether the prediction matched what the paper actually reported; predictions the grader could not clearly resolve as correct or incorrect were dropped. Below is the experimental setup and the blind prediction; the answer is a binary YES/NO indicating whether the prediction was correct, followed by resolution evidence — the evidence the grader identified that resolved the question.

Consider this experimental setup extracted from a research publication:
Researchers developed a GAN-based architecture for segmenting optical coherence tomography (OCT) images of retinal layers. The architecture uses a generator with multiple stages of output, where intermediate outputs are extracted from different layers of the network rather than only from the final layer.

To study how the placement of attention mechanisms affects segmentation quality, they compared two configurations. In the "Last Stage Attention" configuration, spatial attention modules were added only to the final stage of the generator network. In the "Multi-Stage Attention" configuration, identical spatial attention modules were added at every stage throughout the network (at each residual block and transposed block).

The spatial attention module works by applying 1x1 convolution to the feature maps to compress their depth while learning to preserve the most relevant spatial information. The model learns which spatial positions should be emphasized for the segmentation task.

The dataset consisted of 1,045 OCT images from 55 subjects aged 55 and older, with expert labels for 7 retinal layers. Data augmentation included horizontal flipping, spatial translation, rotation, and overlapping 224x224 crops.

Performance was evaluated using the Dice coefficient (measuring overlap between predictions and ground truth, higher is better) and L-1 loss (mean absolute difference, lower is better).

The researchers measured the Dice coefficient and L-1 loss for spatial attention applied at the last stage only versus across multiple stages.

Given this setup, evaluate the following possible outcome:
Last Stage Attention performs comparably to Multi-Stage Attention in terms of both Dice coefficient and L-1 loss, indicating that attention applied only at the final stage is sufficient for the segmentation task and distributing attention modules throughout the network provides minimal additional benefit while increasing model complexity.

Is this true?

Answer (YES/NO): NO